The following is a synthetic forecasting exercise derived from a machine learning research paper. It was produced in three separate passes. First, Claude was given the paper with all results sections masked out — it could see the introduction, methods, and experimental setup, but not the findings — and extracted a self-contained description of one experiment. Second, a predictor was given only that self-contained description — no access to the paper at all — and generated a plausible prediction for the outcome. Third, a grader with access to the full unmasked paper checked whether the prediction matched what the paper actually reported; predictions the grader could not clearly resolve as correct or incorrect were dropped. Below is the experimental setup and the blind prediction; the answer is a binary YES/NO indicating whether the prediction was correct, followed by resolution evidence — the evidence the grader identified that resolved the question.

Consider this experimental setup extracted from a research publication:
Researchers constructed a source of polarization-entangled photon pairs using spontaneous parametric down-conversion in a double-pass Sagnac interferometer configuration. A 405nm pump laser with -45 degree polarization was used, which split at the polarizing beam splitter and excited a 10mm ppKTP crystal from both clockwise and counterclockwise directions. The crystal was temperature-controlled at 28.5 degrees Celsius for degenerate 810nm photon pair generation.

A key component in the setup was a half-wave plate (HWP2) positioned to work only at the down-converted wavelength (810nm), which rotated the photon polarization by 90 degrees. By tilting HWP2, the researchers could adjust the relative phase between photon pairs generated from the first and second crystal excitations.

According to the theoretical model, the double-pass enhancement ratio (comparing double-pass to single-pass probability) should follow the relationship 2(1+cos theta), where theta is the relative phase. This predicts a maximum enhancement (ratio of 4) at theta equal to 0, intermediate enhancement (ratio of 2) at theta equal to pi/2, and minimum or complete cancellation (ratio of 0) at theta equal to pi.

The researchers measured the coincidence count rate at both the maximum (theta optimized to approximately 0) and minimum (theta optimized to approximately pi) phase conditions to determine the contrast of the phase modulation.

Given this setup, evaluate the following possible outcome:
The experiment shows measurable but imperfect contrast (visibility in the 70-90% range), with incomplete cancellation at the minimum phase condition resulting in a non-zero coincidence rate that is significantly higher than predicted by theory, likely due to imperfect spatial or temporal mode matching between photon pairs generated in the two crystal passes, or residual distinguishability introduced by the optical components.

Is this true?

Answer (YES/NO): NO